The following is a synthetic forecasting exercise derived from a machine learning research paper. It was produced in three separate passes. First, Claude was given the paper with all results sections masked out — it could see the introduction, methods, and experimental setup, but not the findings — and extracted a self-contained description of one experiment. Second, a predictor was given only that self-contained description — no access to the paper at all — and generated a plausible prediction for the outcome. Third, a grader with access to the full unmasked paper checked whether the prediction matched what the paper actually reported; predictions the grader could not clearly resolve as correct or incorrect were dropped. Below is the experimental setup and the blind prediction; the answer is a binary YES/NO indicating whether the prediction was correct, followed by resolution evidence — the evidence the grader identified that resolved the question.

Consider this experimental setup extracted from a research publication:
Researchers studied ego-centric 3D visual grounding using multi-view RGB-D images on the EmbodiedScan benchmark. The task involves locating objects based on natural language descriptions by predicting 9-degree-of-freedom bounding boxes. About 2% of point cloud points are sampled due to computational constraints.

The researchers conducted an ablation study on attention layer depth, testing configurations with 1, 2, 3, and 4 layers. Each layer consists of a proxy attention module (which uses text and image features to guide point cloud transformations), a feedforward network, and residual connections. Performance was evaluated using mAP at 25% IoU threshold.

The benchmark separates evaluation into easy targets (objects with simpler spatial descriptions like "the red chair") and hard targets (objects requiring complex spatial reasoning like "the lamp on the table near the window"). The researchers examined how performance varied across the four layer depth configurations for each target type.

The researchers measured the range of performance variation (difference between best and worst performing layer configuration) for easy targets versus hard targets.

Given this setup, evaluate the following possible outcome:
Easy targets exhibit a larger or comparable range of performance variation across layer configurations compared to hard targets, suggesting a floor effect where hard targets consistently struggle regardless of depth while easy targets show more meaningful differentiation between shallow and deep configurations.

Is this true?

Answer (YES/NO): NO